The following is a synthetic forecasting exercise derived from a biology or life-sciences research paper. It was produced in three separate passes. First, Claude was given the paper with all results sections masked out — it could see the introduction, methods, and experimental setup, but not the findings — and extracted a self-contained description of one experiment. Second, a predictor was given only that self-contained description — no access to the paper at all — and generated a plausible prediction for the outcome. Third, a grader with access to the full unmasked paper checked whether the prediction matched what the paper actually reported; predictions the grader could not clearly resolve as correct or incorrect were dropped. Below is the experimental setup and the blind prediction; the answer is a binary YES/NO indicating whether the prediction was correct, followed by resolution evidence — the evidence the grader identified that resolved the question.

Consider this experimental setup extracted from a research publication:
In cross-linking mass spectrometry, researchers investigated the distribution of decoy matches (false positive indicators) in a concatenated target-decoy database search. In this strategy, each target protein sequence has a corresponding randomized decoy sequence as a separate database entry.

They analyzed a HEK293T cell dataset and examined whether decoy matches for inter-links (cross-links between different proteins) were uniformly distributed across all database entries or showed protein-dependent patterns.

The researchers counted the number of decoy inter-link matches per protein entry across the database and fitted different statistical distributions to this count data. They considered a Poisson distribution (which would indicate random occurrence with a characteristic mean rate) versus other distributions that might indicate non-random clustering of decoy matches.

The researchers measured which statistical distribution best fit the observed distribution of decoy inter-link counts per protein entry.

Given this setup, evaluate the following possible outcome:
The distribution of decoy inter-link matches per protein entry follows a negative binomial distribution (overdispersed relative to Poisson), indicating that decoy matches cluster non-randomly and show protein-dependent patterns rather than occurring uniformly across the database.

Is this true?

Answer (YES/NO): NO